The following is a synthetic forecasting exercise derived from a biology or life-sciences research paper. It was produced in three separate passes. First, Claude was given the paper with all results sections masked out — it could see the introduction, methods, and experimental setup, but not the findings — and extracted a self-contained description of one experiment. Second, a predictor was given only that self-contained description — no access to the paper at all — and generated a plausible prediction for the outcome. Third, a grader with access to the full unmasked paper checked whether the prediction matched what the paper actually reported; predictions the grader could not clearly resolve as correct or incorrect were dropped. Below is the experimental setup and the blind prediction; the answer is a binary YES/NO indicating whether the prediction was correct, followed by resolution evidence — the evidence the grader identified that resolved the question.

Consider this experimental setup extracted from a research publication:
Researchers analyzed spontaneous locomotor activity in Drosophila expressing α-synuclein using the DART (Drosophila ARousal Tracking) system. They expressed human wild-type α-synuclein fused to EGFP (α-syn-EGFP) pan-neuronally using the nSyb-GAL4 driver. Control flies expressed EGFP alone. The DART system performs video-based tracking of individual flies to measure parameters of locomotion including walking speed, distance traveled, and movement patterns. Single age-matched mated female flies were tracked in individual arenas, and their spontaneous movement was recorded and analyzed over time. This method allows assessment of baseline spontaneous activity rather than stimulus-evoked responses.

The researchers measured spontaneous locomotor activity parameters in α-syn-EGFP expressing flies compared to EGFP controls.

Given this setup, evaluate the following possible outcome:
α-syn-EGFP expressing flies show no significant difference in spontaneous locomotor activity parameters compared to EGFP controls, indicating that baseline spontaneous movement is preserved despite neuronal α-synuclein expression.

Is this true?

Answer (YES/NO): NO